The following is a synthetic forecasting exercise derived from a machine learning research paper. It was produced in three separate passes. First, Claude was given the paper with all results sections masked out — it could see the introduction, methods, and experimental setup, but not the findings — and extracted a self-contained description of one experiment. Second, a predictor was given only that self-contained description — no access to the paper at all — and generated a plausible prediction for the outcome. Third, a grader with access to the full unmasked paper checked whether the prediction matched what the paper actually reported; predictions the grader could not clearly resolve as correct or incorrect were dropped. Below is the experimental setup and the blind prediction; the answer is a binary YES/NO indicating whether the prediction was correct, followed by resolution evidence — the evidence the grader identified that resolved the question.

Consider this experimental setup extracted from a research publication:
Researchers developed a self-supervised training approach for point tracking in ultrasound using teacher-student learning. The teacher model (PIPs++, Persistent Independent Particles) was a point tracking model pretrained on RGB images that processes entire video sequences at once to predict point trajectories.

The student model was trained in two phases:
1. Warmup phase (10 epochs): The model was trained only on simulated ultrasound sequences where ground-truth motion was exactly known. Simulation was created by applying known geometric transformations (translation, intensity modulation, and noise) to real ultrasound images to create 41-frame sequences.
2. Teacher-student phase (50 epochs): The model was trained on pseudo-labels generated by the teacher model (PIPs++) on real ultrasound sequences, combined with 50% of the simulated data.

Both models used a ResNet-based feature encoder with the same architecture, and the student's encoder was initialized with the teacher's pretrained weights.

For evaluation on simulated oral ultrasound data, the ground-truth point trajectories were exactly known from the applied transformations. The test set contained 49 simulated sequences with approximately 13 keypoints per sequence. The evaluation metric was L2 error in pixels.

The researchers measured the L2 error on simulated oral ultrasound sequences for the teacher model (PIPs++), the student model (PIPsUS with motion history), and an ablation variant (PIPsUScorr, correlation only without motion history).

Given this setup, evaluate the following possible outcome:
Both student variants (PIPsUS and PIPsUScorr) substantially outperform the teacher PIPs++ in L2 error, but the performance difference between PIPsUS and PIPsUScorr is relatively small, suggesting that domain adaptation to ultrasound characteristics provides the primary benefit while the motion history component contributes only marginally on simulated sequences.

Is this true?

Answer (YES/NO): NO